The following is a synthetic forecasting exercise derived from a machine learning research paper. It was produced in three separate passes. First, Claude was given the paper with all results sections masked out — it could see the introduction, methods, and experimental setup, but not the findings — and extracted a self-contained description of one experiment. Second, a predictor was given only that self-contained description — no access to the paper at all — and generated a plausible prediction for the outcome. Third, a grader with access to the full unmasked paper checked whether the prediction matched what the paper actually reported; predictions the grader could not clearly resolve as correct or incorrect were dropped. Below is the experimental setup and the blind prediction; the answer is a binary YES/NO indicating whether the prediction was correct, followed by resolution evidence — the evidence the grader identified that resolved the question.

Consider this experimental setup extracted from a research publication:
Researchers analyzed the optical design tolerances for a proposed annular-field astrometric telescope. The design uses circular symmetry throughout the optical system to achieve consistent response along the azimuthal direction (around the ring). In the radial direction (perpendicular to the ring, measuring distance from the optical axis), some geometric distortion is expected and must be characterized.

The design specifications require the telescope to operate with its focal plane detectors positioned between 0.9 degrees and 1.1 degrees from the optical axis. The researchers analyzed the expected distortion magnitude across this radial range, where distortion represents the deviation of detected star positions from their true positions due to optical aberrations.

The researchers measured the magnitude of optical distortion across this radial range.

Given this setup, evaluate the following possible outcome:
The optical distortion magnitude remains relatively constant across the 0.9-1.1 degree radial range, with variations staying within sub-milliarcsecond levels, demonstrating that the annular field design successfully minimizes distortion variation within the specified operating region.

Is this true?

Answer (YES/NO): NO